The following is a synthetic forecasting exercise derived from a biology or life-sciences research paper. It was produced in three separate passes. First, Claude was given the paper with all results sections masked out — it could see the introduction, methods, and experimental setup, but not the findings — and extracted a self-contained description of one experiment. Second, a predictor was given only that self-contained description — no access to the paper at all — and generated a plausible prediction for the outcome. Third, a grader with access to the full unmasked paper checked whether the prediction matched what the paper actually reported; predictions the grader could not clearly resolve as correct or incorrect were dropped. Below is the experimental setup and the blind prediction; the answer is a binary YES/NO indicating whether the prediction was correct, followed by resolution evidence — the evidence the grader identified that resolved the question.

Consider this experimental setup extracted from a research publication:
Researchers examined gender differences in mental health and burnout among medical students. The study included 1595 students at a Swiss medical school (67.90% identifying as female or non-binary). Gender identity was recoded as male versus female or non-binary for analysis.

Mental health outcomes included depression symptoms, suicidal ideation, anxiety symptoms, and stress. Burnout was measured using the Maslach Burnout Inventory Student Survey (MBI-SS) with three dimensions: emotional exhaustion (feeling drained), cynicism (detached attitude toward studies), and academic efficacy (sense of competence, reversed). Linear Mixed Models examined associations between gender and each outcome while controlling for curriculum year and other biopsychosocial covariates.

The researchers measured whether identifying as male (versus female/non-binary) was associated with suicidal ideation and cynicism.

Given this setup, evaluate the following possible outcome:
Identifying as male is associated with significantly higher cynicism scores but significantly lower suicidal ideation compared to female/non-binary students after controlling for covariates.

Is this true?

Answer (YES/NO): NO